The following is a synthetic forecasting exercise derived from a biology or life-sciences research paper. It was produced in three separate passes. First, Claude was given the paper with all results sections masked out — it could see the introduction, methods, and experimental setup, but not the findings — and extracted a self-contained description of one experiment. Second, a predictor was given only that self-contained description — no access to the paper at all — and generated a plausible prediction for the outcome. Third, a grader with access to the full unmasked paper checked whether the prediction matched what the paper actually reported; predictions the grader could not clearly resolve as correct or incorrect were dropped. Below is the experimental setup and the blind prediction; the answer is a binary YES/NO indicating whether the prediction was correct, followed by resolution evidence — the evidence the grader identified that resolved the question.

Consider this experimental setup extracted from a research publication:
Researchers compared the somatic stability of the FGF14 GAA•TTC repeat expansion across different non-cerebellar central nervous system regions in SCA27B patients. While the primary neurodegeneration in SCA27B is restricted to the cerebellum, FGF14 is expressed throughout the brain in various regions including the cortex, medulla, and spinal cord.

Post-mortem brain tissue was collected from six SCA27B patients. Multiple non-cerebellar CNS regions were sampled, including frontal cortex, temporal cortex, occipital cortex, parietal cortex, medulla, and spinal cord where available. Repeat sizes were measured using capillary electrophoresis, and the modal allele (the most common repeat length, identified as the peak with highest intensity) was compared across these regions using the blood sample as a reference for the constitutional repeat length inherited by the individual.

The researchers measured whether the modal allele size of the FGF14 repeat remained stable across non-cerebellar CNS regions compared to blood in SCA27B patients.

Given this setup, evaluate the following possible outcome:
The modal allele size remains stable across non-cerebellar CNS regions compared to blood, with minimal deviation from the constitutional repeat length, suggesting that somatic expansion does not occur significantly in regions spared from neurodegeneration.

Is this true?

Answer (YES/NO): YES